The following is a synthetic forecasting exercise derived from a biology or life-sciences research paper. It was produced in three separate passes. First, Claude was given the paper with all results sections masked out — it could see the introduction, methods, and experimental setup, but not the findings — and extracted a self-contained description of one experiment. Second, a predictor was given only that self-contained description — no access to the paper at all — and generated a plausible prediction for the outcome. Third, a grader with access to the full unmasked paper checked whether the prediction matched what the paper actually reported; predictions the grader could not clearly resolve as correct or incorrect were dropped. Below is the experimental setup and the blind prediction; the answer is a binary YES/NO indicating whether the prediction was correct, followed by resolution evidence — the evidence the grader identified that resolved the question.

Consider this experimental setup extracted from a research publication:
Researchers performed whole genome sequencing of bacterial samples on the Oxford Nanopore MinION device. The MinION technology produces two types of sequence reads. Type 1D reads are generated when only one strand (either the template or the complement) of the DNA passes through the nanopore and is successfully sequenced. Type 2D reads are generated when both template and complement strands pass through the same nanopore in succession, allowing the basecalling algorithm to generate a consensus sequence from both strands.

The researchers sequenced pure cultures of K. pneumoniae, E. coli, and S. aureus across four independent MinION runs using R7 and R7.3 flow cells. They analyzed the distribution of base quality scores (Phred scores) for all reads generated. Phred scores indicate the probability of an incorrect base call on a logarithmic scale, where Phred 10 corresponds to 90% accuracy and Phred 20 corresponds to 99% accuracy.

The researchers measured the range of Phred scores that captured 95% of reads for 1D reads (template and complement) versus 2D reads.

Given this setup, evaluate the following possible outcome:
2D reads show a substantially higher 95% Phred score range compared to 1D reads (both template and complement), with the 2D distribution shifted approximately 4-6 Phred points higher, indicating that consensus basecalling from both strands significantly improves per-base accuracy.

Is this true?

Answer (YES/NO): YES